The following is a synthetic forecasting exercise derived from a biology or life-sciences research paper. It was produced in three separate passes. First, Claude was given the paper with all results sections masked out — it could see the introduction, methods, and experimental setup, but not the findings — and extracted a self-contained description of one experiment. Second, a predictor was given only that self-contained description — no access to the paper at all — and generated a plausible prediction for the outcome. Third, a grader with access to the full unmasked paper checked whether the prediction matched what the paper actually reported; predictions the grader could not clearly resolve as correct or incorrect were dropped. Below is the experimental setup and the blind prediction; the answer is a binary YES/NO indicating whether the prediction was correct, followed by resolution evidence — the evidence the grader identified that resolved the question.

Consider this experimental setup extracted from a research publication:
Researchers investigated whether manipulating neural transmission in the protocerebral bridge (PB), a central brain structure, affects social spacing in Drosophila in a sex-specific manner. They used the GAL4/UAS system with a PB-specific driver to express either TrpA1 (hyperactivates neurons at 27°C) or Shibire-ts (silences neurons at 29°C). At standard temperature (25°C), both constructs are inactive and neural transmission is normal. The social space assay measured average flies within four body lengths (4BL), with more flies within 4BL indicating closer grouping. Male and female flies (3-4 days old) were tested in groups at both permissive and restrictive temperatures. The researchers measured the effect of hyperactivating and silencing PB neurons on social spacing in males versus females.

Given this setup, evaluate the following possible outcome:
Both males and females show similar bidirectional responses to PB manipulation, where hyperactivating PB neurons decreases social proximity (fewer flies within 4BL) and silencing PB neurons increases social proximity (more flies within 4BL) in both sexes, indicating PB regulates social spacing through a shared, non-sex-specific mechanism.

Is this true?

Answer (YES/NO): NO